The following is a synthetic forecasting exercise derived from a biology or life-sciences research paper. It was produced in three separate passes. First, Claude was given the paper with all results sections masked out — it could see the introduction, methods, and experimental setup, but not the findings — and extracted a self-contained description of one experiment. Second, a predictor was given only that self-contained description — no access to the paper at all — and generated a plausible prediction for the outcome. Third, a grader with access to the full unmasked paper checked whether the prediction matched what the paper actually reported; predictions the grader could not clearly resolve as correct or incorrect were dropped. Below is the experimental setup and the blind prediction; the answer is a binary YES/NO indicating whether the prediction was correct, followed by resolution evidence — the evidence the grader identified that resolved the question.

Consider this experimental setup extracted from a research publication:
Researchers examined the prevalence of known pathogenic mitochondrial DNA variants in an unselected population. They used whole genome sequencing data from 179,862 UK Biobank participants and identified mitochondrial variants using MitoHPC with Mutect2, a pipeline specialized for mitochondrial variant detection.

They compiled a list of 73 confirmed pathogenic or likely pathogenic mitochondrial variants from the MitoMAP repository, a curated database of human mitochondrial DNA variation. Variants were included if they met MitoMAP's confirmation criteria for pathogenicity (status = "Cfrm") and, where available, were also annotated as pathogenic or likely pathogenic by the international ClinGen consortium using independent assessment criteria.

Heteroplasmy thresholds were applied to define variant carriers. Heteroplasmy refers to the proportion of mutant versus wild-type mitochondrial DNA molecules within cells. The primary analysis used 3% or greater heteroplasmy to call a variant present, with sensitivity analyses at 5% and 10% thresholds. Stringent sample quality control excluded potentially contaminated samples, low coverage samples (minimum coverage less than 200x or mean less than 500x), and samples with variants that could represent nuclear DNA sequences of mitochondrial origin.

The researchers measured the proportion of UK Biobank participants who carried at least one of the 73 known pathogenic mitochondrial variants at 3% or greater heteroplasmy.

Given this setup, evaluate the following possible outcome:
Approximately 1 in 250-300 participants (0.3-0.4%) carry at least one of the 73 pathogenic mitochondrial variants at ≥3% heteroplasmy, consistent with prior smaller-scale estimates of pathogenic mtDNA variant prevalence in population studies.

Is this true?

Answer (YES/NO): NO